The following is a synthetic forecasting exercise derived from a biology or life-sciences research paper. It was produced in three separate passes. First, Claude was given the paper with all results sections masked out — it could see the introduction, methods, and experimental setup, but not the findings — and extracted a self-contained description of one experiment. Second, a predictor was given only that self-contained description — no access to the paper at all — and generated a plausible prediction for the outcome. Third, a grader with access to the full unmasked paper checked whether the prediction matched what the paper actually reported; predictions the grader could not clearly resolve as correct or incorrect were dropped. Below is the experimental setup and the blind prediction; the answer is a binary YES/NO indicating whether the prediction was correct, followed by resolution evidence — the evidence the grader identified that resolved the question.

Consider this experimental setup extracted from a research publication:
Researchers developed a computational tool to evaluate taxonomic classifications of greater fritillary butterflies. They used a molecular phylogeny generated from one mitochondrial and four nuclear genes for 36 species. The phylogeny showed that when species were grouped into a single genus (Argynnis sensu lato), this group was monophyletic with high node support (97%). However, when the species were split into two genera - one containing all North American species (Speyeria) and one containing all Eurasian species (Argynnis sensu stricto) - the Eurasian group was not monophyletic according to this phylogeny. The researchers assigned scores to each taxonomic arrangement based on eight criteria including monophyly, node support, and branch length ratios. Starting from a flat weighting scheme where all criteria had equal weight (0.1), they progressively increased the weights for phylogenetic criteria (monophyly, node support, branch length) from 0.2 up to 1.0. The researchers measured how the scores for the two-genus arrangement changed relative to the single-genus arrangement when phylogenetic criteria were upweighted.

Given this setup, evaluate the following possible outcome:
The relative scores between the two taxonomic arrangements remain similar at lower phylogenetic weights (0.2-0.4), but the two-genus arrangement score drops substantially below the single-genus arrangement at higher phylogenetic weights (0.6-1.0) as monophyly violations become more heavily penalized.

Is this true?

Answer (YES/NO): NO